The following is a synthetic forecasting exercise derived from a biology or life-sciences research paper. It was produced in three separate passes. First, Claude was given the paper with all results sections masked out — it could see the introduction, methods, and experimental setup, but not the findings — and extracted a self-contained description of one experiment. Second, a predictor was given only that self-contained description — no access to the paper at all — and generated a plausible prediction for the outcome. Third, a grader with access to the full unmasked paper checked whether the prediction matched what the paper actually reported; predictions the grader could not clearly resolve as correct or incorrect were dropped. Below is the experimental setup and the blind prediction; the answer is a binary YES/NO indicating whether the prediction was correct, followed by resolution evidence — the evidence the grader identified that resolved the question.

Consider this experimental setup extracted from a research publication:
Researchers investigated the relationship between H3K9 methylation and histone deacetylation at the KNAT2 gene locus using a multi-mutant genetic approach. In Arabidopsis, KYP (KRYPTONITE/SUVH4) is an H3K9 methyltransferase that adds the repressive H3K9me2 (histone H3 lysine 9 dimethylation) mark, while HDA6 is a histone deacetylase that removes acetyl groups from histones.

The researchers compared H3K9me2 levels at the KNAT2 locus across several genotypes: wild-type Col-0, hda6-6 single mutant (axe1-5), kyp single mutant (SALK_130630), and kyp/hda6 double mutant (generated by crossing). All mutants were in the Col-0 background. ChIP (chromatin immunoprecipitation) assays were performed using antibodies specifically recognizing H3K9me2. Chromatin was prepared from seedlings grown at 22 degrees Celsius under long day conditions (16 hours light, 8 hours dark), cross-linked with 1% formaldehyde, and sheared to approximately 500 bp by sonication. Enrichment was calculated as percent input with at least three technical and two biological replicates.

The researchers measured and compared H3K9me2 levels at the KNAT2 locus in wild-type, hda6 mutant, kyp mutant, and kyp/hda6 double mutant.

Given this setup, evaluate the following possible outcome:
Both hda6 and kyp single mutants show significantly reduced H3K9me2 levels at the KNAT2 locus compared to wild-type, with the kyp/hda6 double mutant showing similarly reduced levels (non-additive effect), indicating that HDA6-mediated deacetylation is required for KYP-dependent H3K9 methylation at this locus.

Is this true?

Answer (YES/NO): NO